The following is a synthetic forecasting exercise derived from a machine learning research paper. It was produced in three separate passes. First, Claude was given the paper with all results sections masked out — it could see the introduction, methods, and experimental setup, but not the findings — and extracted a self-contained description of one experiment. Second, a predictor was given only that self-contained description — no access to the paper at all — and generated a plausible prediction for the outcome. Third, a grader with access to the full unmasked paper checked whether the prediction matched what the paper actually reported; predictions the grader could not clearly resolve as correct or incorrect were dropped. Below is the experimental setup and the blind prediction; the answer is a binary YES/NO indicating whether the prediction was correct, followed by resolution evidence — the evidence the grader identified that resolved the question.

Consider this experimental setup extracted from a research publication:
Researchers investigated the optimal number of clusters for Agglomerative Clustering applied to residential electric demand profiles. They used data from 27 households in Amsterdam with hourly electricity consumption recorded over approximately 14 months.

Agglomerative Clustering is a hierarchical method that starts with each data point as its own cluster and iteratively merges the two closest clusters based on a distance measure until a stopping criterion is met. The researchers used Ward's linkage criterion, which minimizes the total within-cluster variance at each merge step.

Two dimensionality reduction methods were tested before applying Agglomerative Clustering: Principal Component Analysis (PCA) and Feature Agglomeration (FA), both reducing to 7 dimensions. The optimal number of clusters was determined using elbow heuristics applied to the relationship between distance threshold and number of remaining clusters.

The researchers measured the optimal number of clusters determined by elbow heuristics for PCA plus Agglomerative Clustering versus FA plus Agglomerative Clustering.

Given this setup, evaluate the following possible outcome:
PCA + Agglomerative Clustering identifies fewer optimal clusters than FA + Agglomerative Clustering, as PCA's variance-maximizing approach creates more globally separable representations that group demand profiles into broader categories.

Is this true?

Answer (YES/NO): NO